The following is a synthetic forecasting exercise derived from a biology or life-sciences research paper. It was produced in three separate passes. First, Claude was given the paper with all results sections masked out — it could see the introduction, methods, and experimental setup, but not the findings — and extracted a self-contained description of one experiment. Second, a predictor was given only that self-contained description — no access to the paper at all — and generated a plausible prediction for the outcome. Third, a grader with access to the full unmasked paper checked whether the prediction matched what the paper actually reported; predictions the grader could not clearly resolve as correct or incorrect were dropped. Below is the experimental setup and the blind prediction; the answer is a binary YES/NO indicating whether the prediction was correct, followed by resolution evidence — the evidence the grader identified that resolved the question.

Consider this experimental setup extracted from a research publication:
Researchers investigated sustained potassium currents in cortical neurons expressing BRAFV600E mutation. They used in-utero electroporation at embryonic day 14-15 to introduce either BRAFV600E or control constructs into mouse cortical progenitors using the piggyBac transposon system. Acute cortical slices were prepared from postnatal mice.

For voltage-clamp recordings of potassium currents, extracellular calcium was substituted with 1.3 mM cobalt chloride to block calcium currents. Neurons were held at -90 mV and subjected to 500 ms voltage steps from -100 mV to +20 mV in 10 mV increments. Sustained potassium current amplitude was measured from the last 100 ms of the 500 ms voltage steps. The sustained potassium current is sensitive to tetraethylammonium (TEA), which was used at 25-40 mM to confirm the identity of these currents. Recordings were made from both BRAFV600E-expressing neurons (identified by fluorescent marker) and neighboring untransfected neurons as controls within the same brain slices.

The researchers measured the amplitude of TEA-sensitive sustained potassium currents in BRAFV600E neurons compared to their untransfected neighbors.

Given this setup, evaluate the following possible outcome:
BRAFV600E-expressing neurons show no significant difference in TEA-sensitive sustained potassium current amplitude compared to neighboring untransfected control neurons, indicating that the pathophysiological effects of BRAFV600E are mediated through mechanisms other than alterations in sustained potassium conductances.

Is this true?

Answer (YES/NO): NO